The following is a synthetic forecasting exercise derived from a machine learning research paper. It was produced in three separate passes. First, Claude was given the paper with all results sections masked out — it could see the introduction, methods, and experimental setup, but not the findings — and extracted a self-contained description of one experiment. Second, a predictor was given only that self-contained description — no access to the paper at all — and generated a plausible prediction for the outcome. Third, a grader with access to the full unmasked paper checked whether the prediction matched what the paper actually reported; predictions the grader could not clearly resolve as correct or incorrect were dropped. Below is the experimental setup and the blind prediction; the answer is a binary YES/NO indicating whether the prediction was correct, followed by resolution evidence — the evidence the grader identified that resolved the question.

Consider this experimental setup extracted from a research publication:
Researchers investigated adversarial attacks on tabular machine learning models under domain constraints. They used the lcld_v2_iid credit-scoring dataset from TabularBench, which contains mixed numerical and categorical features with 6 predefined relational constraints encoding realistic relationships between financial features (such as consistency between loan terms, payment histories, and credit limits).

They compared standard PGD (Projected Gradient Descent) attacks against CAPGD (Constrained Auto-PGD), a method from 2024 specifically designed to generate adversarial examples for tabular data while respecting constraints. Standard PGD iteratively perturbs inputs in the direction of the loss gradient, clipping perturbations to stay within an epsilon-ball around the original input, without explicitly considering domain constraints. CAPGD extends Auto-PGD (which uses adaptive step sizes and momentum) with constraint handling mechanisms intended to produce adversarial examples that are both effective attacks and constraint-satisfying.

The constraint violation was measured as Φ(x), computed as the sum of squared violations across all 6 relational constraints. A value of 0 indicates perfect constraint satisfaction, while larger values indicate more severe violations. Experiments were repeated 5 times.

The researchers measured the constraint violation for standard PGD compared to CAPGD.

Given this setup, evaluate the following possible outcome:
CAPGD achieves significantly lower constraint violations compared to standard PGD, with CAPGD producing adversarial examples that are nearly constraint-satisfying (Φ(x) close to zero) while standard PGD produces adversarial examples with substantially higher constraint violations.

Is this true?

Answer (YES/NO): NO